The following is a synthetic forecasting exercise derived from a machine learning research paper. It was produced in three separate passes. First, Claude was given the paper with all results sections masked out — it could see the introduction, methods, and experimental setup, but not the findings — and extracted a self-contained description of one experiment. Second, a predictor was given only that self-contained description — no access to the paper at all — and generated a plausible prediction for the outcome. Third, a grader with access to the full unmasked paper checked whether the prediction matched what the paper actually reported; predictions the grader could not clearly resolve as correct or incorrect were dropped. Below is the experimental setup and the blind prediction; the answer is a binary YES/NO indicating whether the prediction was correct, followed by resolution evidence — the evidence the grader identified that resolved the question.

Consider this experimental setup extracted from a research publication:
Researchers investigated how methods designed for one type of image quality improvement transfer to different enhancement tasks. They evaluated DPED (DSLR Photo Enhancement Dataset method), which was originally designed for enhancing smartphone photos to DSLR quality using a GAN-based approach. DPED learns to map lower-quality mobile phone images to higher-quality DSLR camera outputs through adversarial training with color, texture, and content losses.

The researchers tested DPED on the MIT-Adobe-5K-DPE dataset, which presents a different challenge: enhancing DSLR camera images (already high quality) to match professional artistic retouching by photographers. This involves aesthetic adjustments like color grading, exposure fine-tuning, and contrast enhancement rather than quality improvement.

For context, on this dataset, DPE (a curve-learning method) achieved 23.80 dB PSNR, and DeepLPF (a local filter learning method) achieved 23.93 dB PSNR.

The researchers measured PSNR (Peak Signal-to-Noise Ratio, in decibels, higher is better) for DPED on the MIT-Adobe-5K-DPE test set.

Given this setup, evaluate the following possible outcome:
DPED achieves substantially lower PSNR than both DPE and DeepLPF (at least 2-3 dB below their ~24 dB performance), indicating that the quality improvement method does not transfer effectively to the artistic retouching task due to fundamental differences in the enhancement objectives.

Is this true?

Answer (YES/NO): YES